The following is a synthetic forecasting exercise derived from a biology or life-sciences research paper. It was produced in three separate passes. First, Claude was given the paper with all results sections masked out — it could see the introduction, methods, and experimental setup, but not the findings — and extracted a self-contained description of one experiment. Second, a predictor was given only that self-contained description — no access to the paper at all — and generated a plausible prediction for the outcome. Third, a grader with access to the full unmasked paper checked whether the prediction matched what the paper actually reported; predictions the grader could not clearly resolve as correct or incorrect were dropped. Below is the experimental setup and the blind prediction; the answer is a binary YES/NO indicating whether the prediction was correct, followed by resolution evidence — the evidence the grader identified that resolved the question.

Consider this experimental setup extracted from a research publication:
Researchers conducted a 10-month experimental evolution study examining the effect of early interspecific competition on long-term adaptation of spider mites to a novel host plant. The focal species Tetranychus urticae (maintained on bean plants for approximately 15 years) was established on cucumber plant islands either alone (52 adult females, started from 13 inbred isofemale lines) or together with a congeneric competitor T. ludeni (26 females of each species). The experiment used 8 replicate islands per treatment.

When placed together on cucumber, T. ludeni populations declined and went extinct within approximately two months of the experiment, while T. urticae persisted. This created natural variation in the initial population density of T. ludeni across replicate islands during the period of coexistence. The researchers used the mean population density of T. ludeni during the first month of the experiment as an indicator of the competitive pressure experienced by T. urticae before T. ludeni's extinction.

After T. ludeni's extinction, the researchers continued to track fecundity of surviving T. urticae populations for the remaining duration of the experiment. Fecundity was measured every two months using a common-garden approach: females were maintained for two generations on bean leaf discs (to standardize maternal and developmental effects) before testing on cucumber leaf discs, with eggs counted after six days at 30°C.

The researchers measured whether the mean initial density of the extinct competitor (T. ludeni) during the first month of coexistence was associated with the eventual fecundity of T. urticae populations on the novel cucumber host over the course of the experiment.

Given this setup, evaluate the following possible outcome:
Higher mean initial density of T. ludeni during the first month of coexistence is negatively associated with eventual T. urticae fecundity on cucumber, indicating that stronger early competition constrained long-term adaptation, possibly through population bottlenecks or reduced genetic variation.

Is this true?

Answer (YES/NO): NO